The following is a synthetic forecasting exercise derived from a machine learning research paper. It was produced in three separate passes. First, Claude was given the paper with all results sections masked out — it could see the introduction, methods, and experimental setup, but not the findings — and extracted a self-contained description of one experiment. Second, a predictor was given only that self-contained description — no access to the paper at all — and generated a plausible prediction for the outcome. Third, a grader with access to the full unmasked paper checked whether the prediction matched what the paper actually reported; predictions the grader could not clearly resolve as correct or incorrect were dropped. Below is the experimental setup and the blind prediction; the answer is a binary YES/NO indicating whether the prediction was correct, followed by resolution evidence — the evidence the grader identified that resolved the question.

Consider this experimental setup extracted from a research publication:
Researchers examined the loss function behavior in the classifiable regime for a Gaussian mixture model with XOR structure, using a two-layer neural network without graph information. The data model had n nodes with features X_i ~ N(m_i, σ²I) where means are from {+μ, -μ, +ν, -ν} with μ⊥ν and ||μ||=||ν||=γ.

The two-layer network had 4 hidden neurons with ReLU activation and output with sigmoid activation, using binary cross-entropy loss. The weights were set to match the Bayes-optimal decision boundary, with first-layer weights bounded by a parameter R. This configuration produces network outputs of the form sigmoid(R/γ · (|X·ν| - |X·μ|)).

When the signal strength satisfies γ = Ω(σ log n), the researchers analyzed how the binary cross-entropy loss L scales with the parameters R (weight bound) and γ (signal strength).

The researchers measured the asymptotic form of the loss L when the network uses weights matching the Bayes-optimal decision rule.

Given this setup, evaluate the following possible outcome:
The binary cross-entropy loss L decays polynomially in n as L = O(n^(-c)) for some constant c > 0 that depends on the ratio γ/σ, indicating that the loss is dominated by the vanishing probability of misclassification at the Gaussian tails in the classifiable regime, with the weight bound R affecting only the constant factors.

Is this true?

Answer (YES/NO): NO